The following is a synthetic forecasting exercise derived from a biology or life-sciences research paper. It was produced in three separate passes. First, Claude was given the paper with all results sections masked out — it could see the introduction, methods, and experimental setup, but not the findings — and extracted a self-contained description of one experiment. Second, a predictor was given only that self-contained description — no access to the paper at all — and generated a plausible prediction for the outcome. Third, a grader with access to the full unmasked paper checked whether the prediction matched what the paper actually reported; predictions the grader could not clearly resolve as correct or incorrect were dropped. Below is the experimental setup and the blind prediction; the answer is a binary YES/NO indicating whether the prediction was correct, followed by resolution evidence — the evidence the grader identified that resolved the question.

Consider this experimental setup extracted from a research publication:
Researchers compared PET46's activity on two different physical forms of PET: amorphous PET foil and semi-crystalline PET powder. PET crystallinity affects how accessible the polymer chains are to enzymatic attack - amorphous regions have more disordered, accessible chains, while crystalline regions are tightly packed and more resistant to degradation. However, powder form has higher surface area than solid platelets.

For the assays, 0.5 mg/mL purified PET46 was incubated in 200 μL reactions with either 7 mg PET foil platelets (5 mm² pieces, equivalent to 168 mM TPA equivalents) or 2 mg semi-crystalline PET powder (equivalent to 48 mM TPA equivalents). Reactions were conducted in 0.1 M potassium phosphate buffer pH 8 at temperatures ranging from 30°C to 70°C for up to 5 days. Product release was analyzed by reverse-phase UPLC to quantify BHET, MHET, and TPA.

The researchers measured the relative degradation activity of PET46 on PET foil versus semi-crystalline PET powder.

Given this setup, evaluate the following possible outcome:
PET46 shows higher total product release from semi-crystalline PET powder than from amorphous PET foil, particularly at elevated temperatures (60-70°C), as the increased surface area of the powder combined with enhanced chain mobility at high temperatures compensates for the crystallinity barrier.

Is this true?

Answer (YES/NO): YES